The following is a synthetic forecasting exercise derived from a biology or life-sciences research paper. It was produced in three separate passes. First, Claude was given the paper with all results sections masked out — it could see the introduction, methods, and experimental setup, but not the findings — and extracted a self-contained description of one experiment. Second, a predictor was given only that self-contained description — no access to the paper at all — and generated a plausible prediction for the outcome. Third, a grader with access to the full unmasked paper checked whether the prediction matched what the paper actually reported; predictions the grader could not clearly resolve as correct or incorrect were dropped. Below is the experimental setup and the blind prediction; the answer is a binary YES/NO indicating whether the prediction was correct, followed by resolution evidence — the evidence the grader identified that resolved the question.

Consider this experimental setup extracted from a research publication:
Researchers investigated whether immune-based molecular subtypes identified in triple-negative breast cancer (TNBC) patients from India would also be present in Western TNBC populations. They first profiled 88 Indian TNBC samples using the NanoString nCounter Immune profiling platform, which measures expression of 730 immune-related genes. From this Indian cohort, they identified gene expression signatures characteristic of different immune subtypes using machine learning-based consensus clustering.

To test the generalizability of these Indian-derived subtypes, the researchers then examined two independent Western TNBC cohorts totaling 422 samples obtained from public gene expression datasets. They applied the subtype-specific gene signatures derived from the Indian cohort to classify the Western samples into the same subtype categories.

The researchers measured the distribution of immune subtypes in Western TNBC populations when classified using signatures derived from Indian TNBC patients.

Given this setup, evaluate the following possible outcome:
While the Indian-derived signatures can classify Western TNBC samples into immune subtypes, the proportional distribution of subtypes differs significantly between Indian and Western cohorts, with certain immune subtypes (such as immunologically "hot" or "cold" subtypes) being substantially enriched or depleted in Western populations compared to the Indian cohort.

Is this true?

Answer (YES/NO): NO